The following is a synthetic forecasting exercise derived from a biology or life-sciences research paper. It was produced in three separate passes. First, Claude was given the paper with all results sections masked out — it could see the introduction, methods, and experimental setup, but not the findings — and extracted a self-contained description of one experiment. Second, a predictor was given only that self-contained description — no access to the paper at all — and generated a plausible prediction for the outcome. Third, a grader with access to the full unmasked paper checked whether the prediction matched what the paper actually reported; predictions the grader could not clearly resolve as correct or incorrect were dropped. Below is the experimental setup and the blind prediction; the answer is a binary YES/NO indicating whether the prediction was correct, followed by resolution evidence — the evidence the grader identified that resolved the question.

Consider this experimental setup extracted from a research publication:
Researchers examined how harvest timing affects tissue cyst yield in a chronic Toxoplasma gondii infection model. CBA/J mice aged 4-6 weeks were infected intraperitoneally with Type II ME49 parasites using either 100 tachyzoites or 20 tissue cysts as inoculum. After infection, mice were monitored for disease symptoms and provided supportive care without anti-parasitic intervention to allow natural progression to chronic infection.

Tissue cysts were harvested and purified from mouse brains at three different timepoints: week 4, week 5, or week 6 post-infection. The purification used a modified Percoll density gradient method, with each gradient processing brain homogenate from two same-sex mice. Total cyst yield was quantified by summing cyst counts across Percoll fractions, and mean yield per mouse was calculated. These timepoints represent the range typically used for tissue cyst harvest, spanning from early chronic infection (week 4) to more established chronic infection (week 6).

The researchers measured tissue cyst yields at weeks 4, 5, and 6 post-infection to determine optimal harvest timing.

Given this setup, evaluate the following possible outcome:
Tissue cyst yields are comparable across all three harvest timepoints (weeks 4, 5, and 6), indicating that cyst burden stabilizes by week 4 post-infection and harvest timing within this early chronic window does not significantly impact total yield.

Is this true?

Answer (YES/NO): YES